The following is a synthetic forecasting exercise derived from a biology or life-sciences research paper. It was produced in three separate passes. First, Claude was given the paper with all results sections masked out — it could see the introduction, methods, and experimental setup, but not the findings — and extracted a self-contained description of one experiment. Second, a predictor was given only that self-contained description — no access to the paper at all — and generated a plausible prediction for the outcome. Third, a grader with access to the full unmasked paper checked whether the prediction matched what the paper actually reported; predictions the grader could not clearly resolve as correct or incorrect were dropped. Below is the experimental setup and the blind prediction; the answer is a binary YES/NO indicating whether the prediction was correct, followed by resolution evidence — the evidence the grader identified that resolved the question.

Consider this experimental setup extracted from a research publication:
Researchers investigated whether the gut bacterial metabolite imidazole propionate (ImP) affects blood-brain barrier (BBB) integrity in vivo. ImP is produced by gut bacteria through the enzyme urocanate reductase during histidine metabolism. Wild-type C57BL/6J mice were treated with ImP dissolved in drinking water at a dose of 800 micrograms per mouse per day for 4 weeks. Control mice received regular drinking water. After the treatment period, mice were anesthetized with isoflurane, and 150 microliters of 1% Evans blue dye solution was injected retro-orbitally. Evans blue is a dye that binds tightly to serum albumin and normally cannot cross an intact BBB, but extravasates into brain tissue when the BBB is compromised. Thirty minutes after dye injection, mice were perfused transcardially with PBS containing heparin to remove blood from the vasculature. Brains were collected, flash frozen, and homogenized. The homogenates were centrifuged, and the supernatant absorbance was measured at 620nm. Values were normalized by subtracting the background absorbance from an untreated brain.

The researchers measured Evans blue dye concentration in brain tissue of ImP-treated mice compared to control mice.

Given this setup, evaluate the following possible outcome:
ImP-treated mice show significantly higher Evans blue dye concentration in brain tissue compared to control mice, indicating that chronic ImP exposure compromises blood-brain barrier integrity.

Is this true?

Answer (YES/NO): YES